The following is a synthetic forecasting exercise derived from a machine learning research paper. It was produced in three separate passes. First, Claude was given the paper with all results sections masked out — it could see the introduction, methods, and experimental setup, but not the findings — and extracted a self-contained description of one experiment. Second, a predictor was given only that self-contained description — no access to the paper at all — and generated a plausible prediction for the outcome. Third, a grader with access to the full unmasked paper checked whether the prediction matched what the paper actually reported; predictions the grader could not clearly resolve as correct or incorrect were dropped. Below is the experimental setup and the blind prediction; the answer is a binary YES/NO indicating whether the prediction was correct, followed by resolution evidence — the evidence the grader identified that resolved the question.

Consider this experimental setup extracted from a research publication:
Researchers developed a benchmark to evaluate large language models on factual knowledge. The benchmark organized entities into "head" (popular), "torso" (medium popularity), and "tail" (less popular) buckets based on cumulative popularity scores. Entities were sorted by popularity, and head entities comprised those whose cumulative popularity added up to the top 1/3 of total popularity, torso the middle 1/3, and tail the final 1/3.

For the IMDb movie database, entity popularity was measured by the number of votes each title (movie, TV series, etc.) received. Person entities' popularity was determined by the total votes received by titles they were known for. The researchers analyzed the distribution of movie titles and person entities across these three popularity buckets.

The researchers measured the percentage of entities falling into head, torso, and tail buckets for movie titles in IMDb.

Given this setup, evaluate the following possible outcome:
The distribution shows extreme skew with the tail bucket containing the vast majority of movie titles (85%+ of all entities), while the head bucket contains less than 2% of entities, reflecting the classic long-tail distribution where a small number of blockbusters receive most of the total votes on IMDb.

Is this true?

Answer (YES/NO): YES